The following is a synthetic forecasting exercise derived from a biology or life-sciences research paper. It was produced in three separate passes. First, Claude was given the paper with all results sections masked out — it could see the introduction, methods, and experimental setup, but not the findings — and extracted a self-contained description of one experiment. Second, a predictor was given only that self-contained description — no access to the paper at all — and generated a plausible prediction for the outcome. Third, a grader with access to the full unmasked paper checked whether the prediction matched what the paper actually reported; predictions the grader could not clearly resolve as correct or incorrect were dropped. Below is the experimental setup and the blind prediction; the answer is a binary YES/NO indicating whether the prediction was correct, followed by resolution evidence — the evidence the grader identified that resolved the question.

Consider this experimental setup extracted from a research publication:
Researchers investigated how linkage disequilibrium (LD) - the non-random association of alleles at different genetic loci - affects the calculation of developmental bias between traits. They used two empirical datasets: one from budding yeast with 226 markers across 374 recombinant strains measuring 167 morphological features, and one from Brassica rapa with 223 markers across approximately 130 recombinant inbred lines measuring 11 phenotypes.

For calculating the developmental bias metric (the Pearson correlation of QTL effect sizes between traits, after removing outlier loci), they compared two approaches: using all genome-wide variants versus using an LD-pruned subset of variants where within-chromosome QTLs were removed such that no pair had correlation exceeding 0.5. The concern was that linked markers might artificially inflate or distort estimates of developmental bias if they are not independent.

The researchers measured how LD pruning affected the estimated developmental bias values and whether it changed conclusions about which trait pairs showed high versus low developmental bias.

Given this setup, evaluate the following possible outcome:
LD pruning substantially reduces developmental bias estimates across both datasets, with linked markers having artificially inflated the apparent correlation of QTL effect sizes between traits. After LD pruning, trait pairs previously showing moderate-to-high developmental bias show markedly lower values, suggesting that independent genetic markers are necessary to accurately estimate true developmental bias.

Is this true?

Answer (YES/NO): NO